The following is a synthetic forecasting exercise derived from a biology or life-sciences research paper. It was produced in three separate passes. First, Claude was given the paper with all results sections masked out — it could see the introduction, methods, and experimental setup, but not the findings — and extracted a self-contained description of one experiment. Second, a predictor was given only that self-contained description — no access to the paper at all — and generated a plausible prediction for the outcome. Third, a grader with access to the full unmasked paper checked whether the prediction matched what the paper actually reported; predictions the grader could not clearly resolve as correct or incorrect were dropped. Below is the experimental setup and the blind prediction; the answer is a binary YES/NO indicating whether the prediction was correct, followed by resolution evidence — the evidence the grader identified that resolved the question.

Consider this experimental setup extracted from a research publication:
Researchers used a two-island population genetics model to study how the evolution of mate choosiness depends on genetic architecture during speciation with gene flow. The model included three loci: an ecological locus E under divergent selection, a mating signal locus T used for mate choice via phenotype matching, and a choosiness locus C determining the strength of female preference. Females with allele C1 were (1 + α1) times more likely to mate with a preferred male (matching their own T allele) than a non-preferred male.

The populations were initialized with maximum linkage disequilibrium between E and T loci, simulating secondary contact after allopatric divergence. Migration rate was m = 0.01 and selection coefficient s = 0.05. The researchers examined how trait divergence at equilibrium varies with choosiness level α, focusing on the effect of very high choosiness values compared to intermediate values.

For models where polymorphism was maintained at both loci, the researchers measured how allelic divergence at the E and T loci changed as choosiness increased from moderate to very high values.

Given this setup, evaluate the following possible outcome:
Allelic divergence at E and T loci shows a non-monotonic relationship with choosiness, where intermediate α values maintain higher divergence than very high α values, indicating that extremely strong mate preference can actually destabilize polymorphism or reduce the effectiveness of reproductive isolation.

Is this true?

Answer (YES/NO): YES